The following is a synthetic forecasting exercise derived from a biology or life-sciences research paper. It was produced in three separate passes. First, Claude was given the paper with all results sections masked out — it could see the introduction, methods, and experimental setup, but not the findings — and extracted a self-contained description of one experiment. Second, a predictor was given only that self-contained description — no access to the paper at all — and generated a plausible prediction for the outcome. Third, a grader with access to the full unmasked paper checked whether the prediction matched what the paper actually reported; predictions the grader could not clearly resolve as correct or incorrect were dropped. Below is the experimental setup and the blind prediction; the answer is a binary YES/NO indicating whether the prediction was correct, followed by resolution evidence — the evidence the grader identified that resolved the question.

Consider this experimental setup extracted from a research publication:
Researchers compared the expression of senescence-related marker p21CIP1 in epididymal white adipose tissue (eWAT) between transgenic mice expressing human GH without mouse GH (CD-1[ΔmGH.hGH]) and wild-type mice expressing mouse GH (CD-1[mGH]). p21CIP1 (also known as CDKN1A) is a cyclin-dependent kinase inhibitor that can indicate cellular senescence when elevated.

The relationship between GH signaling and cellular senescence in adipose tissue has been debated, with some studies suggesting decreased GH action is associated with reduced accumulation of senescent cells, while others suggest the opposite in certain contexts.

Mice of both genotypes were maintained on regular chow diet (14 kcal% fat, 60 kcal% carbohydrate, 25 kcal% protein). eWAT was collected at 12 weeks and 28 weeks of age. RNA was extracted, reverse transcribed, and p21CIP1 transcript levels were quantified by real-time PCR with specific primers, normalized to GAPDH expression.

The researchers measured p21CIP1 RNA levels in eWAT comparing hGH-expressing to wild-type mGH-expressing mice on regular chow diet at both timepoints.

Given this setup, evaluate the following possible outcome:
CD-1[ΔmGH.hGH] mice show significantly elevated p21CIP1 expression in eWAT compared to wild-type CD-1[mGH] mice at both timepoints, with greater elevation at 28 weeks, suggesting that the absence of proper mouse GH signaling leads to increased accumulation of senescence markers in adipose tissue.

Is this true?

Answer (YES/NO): NO